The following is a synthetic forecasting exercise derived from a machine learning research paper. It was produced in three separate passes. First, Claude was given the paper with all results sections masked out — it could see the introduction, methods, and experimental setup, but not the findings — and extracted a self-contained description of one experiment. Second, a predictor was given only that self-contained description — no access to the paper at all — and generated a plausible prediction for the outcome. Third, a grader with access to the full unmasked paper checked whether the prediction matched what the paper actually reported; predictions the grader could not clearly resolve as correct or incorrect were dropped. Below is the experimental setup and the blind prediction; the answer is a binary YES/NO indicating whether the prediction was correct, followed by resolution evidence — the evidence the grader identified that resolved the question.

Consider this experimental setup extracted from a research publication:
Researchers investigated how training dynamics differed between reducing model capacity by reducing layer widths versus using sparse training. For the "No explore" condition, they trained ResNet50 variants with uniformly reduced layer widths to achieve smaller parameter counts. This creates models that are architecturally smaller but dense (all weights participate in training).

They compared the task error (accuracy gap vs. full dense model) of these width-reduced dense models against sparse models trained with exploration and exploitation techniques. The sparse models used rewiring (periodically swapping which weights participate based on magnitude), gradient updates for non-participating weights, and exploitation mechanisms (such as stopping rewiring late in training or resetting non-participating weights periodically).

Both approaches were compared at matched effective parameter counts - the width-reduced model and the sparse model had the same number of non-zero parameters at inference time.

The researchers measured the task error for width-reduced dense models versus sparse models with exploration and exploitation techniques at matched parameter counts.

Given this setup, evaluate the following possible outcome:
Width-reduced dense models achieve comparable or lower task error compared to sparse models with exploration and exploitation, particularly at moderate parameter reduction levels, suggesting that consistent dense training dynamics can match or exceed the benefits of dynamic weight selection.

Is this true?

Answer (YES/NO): NO